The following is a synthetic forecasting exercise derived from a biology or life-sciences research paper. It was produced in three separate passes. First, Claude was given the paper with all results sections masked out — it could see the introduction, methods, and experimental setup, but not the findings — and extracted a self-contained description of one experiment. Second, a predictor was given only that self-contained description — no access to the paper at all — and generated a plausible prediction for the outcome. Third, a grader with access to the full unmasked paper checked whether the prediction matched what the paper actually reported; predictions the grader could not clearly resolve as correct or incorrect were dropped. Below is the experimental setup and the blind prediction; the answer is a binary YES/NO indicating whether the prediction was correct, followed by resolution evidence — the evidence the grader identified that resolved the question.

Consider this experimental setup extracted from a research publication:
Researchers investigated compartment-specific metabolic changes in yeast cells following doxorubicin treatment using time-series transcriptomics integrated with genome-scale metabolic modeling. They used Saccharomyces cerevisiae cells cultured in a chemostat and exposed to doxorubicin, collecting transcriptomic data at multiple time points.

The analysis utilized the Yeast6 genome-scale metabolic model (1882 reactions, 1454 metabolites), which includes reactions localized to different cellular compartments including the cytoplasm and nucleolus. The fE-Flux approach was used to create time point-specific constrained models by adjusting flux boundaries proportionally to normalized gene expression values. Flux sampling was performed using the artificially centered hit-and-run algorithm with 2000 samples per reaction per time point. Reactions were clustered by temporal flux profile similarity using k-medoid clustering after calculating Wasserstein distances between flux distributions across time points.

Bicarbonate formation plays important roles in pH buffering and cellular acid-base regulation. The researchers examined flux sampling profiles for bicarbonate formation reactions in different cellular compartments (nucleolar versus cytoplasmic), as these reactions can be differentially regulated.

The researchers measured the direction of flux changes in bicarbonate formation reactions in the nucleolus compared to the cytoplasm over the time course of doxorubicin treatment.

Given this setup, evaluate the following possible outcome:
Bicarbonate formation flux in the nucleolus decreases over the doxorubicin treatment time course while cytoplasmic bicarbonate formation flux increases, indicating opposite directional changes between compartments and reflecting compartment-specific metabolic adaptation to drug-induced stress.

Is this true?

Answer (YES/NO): YES